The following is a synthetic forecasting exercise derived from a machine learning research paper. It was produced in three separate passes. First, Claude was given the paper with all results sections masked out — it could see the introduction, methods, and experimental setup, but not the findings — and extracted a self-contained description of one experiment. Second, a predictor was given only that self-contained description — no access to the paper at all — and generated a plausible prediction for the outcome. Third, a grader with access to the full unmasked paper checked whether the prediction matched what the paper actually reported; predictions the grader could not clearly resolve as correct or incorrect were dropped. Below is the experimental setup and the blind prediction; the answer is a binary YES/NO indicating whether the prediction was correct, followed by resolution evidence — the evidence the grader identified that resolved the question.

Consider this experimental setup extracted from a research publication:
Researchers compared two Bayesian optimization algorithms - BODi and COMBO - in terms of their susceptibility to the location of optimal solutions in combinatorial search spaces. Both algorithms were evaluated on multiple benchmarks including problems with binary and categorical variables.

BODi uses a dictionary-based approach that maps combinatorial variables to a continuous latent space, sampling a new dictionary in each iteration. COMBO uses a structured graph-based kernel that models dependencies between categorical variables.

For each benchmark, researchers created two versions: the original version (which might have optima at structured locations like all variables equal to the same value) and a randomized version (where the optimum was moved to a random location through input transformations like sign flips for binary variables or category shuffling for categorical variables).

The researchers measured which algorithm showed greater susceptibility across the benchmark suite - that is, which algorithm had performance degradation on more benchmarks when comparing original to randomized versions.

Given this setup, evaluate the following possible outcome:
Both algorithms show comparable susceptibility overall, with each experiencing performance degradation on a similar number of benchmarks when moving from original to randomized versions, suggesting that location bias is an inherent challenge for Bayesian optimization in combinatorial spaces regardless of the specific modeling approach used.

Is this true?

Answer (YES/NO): NO